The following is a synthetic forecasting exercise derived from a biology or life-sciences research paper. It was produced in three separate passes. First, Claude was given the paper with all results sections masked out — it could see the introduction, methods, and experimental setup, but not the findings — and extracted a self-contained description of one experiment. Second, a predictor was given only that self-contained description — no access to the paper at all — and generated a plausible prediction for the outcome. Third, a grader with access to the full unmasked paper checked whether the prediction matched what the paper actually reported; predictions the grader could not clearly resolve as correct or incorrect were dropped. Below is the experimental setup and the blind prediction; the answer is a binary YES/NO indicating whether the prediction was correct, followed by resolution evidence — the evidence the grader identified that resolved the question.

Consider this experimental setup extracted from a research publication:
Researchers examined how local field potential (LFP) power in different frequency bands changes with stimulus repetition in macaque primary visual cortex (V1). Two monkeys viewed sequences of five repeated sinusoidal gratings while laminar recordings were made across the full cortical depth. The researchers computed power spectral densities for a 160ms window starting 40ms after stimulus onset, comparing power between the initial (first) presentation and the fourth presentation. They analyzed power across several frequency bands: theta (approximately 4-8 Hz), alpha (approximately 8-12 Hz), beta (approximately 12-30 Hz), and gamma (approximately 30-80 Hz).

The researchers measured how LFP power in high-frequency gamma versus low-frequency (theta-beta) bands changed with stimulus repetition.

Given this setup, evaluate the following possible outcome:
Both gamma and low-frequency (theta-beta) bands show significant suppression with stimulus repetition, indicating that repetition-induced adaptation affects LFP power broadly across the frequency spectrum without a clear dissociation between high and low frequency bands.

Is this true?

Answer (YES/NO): NO